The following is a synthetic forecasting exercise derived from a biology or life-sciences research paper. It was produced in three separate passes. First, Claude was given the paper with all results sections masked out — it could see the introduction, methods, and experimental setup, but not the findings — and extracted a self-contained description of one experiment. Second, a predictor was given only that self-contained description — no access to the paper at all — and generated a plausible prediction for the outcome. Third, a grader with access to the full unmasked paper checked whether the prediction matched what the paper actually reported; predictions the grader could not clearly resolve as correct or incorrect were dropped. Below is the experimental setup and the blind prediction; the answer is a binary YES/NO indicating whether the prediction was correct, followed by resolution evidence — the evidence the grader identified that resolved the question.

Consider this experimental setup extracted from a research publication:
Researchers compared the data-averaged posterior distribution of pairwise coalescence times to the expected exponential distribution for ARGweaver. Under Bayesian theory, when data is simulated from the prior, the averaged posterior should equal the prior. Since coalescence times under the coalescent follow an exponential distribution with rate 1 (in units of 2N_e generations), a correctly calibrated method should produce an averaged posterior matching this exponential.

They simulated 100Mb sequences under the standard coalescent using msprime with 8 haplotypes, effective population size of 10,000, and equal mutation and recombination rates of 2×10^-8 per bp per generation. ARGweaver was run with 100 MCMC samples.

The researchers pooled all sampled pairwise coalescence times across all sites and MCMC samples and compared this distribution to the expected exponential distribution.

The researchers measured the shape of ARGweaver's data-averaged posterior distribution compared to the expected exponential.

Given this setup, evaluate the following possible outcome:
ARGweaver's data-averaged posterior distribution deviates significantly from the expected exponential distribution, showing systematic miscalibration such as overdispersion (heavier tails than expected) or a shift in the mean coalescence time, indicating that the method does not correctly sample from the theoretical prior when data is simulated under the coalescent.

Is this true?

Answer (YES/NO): NO